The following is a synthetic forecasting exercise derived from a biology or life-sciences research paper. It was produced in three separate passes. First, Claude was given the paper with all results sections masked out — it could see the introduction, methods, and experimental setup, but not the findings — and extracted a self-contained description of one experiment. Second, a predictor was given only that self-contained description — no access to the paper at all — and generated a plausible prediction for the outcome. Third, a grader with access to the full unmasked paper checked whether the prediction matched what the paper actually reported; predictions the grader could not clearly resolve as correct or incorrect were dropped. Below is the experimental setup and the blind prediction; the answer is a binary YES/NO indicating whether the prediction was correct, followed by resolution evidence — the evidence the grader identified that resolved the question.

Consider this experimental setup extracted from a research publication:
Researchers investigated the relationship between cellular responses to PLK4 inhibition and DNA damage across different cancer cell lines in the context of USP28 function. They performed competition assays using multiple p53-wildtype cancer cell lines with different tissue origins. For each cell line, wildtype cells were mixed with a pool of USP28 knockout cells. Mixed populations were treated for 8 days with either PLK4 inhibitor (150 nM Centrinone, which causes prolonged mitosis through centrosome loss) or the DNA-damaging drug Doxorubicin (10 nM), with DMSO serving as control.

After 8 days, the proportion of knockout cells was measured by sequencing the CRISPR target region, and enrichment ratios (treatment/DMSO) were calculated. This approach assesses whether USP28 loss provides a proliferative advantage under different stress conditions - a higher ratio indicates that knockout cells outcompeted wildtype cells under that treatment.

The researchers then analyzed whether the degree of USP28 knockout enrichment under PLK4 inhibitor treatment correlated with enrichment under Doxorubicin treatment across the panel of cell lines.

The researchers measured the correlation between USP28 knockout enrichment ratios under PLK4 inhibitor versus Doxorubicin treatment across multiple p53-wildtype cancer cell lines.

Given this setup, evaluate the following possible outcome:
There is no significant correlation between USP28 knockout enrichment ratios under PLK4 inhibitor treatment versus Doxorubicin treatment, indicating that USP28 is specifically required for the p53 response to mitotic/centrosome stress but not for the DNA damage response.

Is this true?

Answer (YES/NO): NO